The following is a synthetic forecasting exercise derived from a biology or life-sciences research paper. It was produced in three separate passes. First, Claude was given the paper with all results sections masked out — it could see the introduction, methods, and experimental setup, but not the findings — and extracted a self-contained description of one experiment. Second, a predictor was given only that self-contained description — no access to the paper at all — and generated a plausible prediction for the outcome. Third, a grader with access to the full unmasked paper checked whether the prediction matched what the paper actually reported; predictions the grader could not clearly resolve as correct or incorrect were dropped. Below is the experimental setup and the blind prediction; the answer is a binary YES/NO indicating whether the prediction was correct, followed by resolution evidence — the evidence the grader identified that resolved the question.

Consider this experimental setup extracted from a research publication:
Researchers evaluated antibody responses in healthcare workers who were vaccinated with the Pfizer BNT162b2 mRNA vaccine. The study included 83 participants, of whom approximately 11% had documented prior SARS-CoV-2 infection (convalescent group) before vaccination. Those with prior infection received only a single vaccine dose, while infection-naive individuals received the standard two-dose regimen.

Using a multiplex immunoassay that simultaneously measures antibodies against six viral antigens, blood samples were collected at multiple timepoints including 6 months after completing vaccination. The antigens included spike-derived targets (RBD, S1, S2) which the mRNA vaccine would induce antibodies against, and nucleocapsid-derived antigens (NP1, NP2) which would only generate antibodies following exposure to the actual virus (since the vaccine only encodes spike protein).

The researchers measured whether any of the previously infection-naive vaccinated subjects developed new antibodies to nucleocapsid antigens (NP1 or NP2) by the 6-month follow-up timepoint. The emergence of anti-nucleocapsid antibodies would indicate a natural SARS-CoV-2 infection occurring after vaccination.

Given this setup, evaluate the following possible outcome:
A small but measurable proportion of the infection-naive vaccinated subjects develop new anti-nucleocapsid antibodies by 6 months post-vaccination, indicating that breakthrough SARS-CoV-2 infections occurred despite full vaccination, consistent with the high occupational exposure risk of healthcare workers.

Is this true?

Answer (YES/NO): NO